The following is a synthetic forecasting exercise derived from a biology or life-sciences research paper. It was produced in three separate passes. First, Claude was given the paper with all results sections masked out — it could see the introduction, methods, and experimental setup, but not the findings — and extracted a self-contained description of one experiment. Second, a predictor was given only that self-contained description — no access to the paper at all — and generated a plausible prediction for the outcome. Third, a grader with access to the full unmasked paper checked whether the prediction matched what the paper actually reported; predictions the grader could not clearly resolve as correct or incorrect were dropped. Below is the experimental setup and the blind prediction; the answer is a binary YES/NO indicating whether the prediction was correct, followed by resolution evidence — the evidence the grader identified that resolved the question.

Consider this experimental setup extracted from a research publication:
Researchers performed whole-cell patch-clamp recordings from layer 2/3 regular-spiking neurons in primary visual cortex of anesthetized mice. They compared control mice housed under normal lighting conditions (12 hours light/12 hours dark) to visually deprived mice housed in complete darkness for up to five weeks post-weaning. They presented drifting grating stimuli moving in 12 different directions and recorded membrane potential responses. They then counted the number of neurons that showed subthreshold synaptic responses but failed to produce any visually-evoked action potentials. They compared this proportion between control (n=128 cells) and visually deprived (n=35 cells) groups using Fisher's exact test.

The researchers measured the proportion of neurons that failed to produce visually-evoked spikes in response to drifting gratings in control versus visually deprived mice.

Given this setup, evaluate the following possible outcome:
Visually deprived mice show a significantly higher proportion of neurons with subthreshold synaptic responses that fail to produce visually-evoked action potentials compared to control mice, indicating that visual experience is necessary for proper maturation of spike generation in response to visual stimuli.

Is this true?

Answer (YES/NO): NO